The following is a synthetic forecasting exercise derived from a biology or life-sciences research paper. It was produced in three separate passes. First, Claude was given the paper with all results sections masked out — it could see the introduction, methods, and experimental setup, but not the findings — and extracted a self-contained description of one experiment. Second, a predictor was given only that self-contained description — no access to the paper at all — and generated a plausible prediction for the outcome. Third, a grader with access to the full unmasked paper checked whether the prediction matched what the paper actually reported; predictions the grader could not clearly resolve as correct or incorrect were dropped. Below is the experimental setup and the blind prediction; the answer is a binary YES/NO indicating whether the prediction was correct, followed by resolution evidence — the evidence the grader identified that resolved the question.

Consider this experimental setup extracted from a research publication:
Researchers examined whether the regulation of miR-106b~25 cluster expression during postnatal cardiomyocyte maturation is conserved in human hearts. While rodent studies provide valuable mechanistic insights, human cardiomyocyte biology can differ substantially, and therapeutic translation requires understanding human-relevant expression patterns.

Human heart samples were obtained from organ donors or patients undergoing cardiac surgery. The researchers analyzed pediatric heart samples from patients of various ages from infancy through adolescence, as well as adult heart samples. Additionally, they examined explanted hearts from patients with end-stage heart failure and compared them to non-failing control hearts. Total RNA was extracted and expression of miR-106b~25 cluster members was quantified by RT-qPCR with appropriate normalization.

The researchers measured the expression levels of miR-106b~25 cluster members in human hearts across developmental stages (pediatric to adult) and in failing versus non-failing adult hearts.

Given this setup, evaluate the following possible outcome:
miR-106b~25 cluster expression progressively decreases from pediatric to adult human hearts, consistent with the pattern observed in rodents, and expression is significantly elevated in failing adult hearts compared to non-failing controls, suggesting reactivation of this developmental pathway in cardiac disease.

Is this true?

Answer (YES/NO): NO